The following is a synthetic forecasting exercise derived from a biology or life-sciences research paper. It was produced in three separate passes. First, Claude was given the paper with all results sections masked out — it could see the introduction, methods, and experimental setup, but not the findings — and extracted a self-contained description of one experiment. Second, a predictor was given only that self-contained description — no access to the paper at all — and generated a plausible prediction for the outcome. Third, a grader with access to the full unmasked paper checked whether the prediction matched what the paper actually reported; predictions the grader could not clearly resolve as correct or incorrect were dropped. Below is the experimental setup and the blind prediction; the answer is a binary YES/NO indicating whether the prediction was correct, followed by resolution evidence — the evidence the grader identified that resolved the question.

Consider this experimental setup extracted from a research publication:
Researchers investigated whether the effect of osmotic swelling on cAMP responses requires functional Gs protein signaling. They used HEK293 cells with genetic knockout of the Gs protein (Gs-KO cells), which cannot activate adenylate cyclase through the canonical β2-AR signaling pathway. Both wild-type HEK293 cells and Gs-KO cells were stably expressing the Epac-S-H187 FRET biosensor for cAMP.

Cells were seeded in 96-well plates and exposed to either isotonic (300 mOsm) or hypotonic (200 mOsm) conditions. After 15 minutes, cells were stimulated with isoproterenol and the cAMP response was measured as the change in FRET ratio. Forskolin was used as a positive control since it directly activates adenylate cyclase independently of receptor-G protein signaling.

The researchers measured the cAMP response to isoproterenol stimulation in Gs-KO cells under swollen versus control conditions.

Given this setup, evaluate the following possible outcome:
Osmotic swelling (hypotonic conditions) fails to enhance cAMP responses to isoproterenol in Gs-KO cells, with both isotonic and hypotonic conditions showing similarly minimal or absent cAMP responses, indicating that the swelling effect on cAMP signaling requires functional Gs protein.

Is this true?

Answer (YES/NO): YES